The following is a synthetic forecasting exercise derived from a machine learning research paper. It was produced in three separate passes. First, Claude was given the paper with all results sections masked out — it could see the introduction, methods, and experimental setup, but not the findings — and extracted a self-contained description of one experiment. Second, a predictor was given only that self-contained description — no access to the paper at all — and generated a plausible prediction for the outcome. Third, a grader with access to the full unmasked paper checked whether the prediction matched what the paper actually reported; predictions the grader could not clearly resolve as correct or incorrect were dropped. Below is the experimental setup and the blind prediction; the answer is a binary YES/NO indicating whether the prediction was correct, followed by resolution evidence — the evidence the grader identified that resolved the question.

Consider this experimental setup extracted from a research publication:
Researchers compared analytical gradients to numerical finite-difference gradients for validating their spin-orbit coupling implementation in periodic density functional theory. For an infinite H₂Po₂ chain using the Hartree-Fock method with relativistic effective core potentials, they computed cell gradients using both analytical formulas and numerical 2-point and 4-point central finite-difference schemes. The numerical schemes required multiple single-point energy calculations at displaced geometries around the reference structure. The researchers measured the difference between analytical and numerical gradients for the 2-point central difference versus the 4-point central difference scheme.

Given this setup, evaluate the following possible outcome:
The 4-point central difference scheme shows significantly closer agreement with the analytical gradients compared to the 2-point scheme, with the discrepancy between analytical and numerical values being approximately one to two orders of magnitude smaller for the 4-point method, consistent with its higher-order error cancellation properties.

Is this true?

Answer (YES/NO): NO